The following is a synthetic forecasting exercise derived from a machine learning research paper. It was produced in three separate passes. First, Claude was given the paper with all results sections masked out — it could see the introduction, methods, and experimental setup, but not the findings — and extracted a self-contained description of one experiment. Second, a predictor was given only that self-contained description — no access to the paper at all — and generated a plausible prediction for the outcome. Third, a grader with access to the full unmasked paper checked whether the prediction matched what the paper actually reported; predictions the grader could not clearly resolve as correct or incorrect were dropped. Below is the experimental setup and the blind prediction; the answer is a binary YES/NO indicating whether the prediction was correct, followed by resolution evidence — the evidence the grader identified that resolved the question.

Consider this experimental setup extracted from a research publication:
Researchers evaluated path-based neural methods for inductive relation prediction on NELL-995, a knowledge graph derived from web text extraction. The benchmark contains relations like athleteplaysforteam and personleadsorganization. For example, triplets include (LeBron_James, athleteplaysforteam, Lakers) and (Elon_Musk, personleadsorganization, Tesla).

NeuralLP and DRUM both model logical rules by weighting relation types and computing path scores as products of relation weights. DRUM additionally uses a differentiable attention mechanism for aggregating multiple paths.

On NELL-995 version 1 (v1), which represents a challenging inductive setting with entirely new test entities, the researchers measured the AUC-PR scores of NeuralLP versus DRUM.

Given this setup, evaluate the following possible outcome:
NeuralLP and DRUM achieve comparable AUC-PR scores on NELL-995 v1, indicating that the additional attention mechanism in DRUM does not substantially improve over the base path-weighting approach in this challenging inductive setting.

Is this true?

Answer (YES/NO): NO